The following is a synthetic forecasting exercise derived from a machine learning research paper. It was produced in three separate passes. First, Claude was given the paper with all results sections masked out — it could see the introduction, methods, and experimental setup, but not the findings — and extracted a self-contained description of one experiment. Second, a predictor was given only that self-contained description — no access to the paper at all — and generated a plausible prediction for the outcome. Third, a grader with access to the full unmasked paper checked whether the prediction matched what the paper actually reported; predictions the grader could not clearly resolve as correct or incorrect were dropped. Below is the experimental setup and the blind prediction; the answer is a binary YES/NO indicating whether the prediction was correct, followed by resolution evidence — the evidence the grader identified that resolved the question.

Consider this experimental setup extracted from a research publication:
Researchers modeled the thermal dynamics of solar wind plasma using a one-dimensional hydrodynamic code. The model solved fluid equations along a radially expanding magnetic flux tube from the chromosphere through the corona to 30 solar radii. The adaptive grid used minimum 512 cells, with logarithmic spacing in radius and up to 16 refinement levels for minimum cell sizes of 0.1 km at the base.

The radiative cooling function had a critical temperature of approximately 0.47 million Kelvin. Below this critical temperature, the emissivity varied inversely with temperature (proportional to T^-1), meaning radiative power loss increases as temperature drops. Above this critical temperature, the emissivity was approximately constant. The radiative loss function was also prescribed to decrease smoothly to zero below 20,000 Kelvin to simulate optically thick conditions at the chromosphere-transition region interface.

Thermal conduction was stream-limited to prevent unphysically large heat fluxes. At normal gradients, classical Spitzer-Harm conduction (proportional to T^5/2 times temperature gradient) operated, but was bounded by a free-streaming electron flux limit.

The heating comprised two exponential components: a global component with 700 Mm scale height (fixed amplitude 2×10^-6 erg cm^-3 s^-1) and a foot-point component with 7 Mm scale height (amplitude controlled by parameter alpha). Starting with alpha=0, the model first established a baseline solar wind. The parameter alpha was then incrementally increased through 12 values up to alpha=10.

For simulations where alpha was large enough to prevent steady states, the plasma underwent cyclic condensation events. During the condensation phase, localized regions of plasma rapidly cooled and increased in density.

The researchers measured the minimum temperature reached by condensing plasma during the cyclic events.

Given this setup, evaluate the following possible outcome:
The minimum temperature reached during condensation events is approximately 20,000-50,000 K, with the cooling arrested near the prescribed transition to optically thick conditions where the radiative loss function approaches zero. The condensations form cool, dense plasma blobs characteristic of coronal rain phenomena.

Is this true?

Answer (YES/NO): YES